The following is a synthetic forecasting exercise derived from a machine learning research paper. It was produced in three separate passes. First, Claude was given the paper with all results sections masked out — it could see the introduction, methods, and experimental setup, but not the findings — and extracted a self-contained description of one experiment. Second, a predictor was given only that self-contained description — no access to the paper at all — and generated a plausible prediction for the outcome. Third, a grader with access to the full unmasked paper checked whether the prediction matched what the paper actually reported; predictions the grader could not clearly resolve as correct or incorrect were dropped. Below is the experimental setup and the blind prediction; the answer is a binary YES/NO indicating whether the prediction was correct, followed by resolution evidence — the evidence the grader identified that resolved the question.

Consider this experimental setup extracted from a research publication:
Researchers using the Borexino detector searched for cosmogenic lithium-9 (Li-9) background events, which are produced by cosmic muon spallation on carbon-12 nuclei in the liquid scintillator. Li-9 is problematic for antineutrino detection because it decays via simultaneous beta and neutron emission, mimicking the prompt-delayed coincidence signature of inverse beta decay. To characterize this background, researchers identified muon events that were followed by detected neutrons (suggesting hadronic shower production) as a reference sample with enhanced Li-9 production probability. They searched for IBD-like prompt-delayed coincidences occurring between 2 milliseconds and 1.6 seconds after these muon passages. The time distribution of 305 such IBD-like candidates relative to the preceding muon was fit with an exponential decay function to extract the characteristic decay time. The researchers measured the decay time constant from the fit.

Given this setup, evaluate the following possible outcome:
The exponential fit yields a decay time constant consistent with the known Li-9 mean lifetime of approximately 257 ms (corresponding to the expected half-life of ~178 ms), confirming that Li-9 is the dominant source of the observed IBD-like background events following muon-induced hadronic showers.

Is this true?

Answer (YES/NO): YES